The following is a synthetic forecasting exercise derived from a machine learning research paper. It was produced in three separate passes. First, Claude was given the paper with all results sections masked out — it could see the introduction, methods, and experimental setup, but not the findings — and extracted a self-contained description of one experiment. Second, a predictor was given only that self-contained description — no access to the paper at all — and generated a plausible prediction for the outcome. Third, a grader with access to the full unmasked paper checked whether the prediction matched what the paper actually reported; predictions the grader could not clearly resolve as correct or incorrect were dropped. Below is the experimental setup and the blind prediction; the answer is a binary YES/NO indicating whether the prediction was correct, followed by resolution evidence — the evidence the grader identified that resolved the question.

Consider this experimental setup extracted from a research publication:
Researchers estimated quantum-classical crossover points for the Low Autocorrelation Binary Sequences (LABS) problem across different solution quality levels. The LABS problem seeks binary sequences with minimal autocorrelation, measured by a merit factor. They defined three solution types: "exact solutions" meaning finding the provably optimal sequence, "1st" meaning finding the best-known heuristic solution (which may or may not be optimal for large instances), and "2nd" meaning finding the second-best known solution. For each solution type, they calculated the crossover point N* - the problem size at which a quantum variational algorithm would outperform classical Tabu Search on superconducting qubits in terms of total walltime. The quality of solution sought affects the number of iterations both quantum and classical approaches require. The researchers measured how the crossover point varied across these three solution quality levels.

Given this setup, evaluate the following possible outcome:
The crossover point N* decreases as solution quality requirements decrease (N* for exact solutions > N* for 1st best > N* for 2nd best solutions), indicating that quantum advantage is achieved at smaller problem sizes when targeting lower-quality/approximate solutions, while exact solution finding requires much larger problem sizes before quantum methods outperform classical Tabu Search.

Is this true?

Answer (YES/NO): NO